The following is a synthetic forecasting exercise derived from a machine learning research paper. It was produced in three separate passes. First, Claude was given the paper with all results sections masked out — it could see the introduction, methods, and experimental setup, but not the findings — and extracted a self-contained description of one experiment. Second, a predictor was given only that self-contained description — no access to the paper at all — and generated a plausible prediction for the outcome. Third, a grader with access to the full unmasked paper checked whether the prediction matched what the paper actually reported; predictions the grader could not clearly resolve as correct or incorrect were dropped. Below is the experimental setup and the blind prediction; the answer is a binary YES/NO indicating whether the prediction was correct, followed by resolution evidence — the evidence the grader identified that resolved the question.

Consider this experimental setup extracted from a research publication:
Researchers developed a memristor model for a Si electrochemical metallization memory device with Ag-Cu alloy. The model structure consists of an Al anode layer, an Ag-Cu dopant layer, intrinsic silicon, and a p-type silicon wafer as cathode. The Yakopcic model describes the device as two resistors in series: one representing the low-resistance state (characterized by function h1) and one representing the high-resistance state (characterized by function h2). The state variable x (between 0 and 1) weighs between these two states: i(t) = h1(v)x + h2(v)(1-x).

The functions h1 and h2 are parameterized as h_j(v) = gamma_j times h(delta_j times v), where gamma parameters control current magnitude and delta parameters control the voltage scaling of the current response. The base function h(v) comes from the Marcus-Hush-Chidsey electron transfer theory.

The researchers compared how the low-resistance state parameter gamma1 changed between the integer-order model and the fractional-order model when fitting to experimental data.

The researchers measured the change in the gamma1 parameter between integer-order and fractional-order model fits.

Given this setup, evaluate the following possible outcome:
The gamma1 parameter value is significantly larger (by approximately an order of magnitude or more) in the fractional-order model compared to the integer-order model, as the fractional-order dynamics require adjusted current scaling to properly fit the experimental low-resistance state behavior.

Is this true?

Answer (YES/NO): NO